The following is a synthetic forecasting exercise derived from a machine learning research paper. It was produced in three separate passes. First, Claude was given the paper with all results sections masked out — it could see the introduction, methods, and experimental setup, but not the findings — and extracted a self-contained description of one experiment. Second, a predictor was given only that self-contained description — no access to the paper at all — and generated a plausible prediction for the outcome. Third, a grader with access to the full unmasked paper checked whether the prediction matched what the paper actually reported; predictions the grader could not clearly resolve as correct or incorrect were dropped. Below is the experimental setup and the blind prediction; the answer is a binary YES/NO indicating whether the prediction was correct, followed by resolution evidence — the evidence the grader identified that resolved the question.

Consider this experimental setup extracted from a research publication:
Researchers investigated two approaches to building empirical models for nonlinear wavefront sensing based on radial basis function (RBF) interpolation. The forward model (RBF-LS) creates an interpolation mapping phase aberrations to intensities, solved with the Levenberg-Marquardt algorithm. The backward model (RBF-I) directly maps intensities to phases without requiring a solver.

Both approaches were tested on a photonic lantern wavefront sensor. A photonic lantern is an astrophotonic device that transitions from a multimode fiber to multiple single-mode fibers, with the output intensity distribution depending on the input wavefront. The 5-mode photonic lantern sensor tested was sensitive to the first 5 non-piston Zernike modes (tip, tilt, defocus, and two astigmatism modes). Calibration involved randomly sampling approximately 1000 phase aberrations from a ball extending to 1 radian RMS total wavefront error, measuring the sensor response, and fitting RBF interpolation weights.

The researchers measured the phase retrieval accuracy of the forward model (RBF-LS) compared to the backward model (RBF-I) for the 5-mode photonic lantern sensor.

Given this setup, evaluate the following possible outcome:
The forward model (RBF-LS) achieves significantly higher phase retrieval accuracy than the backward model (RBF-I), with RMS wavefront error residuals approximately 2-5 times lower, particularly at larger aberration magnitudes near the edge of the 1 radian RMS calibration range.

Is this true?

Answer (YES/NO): NO